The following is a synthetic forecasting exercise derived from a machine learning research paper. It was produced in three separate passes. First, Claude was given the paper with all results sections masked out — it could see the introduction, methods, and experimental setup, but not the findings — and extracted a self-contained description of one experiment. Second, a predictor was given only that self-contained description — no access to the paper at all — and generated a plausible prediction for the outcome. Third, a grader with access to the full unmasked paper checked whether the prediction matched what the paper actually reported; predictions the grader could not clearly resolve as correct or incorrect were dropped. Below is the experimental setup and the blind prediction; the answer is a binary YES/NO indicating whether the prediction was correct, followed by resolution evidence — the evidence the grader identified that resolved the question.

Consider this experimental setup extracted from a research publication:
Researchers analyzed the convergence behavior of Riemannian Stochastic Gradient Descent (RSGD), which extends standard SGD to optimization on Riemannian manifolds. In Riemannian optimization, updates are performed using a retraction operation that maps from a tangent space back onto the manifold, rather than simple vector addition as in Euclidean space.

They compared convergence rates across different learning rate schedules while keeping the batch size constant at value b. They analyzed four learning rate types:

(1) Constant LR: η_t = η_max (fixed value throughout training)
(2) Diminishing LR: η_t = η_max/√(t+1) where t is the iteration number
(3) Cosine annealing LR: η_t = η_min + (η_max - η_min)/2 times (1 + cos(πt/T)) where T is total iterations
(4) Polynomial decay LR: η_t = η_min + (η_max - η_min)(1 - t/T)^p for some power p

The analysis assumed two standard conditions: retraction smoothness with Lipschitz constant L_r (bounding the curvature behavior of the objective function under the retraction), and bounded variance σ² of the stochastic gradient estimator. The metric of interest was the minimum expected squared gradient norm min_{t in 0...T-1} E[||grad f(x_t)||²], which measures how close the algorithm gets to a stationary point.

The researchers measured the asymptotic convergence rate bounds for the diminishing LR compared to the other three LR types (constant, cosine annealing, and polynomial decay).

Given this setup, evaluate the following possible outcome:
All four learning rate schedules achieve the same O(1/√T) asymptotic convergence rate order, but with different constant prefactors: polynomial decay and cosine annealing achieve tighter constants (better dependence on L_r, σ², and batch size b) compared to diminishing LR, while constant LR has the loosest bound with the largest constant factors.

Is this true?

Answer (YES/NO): NO